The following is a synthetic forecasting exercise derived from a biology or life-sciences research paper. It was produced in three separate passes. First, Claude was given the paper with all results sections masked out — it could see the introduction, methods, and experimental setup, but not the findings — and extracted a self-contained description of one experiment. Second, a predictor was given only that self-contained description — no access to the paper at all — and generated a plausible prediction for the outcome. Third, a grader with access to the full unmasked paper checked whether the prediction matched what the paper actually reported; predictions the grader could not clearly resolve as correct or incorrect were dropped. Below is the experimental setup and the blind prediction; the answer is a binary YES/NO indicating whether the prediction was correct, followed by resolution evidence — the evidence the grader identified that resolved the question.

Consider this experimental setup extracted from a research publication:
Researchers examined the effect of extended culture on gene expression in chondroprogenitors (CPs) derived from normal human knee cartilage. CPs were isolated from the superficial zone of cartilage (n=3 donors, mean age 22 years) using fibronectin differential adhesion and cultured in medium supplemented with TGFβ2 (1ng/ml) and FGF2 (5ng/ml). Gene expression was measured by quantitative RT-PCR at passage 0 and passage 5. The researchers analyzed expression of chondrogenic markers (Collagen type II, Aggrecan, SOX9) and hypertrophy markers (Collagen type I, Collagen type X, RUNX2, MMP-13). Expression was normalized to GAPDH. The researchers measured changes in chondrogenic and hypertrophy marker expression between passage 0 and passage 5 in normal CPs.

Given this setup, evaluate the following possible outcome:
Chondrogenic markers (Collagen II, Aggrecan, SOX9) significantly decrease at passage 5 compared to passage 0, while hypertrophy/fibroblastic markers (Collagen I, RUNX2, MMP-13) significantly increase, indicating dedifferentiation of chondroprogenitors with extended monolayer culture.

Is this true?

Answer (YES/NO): NO